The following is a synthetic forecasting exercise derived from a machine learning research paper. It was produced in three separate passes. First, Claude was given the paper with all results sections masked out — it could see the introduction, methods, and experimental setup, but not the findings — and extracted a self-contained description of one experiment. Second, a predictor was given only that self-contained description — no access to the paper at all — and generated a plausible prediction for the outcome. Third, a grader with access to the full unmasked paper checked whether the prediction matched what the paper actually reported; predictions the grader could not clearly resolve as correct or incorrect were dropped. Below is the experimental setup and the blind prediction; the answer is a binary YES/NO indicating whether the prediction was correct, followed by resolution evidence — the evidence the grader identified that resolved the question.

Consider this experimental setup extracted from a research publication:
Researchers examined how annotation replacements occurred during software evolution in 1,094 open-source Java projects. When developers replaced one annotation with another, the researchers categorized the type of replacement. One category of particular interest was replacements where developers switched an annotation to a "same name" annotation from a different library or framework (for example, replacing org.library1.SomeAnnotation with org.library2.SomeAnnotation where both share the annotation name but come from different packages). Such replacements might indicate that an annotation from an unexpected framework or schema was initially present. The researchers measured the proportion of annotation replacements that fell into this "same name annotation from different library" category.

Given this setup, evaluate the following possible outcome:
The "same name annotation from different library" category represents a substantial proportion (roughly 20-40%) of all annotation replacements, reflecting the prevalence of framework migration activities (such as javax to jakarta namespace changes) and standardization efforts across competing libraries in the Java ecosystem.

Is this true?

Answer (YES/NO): YES